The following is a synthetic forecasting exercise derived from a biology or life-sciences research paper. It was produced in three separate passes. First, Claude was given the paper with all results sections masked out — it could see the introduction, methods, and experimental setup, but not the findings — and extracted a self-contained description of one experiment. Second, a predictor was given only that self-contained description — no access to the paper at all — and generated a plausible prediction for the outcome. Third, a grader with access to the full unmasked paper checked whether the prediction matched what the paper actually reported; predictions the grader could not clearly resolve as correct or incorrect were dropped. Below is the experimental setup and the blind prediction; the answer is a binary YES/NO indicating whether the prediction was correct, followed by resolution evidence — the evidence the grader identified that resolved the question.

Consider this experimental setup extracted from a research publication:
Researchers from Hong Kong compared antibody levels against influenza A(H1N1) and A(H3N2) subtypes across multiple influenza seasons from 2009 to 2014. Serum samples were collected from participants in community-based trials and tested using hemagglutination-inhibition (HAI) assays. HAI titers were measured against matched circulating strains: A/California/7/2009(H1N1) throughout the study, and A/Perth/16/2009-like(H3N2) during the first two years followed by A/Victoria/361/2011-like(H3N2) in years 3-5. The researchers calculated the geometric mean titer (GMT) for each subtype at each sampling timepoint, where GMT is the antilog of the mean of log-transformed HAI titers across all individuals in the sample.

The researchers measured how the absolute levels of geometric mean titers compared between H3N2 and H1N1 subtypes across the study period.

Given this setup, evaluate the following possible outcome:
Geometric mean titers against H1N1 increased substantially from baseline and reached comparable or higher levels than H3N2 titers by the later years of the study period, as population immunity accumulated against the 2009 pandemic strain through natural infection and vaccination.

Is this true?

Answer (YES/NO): NO